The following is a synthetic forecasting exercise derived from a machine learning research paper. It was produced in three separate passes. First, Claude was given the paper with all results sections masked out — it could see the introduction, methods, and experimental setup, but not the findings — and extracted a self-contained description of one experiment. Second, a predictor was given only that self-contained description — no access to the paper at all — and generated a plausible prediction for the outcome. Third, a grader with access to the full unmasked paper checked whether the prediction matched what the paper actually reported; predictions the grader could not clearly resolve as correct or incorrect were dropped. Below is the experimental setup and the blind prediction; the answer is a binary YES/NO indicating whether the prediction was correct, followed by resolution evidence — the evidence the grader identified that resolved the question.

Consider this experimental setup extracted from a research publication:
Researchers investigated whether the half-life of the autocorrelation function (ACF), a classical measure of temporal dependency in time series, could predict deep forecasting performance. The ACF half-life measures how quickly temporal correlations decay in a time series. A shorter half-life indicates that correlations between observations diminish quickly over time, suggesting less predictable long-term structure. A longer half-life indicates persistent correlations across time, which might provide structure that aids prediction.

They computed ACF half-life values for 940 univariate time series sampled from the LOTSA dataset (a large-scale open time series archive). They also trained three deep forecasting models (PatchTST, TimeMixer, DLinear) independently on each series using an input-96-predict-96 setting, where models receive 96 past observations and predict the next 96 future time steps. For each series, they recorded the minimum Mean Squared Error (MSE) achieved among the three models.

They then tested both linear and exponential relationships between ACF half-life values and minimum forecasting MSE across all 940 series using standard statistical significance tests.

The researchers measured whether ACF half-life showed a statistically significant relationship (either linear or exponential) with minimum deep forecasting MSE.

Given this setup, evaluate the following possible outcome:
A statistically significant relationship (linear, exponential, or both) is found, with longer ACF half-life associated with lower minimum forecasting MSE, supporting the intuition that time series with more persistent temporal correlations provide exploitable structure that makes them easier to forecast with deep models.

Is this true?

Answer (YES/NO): NO